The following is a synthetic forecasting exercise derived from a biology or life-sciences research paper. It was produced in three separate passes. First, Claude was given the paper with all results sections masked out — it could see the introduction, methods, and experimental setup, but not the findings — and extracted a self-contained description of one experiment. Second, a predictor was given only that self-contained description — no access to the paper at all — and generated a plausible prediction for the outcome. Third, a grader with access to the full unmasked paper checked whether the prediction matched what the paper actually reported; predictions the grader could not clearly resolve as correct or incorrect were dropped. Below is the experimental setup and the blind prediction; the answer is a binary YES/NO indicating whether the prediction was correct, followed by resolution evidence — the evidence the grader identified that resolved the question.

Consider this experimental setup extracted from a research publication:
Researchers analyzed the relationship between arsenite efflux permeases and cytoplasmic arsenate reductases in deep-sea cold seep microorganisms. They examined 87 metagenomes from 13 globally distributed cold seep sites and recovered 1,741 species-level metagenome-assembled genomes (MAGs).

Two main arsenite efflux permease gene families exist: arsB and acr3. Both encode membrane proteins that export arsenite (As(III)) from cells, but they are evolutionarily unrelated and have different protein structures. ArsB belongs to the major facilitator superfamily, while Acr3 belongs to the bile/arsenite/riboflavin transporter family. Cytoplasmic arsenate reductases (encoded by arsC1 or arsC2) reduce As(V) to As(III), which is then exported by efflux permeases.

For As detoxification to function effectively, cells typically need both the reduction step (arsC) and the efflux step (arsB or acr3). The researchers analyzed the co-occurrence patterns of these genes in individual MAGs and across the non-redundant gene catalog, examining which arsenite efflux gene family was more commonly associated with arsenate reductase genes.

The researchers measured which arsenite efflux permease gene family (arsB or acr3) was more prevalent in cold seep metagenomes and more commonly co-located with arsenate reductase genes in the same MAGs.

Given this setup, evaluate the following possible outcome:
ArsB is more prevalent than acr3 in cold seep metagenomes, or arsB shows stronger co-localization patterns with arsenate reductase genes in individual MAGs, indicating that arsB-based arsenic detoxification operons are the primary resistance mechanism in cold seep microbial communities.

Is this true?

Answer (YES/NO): NO